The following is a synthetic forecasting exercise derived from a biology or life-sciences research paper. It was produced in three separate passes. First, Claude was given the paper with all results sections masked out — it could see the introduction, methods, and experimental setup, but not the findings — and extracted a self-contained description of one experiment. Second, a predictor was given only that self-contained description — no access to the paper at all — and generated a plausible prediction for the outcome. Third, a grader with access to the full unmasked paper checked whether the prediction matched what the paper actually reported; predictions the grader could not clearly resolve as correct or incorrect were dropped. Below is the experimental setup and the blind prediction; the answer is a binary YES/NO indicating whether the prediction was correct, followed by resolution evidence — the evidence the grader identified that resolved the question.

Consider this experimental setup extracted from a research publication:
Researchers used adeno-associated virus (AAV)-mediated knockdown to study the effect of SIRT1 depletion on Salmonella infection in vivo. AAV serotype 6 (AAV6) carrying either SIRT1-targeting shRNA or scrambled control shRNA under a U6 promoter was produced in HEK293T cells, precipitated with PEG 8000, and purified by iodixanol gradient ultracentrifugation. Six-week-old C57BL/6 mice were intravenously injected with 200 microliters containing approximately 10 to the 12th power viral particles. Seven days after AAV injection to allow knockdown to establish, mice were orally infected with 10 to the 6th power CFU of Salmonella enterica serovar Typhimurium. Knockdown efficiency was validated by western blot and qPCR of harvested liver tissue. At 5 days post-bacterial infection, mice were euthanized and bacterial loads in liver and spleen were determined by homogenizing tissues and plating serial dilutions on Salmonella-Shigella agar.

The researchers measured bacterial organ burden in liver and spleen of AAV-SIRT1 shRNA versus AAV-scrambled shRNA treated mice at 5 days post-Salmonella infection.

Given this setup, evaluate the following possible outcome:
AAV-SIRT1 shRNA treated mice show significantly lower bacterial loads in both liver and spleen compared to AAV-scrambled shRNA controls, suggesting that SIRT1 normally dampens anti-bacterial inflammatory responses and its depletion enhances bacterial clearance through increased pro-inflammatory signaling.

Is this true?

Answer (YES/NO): NO